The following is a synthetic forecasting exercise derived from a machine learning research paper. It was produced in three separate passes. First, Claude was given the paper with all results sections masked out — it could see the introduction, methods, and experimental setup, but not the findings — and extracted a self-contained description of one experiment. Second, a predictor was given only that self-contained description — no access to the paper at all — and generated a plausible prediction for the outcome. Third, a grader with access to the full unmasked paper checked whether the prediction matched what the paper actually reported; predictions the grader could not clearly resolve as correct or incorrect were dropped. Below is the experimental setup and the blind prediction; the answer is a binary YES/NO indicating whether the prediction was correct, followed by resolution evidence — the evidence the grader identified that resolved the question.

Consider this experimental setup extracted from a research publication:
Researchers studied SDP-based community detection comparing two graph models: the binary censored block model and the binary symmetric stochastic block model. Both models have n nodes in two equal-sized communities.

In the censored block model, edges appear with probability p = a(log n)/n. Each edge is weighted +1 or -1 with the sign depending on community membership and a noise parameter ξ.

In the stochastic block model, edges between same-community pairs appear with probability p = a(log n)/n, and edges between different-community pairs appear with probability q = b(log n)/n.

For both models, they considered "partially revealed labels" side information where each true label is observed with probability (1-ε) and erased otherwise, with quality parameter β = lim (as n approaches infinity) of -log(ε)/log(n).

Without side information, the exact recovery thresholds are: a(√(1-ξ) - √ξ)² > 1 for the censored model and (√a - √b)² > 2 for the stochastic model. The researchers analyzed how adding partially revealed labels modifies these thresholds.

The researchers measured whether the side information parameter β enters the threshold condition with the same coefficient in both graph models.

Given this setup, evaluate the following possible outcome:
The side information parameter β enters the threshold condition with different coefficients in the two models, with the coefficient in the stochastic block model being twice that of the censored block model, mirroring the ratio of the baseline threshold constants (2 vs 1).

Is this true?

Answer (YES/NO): YES